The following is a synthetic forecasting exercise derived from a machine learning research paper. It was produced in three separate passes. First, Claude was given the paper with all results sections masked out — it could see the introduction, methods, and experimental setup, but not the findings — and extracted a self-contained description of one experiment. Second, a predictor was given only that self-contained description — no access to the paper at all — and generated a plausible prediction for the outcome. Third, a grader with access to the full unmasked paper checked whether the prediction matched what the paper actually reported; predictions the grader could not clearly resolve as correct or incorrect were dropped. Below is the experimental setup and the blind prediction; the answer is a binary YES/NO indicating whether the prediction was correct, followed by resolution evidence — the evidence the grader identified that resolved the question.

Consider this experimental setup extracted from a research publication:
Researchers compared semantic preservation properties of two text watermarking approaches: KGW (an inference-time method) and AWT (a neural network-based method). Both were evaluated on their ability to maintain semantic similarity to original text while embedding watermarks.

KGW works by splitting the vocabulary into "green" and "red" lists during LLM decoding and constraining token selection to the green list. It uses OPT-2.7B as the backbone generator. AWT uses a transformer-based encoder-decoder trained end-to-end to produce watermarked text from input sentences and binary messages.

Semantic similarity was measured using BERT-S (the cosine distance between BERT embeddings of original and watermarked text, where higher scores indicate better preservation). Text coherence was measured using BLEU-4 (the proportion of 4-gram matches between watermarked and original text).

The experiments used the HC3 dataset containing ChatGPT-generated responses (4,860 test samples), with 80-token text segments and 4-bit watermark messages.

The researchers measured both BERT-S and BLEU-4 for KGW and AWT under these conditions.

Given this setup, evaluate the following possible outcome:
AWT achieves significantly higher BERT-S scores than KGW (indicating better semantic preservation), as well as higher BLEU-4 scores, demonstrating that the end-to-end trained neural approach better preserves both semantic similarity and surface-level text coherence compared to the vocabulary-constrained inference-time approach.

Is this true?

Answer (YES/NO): YES